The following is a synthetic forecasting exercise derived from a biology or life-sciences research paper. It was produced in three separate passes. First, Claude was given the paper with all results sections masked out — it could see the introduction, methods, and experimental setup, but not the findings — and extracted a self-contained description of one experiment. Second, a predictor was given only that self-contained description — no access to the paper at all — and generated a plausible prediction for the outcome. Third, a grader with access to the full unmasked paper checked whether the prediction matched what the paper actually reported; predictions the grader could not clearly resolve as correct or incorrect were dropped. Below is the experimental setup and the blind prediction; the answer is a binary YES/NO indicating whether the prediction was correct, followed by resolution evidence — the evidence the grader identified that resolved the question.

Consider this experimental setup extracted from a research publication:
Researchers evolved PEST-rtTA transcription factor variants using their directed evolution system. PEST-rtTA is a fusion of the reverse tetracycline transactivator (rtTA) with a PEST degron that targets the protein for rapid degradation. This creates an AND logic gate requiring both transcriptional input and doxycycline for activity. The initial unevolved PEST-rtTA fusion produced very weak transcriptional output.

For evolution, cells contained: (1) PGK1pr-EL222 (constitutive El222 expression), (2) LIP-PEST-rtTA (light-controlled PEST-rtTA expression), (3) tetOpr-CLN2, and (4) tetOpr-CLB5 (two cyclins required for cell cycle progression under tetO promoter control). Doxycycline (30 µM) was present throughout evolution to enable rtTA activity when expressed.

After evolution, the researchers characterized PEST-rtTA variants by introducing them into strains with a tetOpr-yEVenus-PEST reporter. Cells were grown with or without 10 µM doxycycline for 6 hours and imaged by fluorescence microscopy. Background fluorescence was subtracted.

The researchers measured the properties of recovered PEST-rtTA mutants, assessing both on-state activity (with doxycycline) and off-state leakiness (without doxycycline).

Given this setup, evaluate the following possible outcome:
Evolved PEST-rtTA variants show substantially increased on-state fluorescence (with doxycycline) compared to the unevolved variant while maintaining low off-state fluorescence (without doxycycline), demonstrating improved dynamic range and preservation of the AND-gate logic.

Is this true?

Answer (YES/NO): YES